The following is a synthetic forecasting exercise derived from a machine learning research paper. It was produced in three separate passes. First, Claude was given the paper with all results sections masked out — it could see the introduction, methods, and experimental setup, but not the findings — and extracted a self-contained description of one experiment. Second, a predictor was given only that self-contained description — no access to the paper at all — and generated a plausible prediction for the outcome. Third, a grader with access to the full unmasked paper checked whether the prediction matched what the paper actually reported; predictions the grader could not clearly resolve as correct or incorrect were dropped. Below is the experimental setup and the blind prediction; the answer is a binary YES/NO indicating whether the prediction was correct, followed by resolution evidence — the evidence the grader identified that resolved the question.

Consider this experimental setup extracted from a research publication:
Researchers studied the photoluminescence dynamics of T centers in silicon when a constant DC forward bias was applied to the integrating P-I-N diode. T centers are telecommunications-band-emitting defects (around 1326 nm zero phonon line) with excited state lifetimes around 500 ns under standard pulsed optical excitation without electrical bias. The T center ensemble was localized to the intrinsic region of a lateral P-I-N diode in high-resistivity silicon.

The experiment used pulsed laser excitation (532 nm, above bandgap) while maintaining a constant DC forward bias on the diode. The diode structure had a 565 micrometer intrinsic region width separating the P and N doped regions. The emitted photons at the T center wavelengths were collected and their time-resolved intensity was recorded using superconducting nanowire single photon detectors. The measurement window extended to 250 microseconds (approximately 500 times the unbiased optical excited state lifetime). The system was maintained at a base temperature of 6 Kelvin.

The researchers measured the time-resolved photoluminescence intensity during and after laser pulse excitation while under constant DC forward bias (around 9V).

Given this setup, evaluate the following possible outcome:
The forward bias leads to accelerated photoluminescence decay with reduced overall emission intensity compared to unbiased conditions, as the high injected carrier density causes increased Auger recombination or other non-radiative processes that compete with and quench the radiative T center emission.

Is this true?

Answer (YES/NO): NO